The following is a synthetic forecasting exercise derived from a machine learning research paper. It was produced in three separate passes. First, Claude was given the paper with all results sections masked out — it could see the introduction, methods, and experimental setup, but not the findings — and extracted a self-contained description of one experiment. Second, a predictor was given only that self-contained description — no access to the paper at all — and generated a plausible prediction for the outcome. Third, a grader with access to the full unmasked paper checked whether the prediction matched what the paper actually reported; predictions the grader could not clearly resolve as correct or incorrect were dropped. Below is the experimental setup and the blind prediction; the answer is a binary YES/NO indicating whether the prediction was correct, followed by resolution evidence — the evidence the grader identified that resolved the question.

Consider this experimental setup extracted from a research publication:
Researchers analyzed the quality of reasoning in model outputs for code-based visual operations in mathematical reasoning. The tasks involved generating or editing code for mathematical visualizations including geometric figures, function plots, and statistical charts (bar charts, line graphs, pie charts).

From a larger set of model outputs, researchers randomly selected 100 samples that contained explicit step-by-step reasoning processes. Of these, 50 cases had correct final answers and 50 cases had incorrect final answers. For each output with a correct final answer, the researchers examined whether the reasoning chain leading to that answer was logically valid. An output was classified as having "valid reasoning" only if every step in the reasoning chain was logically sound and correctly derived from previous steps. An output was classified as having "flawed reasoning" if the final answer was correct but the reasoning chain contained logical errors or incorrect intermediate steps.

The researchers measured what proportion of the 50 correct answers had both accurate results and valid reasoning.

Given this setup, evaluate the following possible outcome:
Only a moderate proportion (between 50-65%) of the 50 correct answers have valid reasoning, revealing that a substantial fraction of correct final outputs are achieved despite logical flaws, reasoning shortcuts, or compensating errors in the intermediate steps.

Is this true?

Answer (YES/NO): NO